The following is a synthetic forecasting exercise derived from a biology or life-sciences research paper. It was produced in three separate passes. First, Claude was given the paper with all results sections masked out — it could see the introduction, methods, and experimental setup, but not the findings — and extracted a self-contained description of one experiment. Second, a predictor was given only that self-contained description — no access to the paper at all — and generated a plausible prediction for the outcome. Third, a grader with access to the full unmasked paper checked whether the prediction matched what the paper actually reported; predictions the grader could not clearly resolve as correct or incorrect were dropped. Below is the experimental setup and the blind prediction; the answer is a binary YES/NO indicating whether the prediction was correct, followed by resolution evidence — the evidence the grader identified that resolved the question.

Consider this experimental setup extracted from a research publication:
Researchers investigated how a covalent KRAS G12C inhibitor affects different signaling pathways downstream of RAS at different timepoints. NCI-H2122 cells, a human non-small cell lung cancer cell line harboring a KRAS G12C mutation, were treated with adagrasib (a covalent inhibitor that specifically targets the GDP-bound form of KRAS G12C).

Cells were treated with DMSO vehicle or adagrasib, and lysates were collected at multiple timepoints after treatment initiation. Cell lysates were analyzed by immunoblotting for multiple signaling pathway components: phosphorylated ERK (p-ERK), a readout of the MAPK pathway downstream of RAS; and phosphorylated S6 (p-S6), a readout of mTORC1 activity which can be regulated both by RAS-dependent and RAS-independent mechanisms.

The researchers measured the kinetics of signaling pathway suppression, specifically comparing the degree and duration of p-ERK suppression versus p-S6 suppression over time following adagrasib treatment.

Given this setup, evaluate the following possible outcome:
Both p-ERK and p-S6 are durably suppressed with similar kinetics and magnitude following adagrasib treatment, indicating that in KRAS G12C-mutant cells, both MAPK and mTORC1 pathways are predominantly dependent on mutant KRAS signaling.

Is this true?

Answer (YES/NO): NO